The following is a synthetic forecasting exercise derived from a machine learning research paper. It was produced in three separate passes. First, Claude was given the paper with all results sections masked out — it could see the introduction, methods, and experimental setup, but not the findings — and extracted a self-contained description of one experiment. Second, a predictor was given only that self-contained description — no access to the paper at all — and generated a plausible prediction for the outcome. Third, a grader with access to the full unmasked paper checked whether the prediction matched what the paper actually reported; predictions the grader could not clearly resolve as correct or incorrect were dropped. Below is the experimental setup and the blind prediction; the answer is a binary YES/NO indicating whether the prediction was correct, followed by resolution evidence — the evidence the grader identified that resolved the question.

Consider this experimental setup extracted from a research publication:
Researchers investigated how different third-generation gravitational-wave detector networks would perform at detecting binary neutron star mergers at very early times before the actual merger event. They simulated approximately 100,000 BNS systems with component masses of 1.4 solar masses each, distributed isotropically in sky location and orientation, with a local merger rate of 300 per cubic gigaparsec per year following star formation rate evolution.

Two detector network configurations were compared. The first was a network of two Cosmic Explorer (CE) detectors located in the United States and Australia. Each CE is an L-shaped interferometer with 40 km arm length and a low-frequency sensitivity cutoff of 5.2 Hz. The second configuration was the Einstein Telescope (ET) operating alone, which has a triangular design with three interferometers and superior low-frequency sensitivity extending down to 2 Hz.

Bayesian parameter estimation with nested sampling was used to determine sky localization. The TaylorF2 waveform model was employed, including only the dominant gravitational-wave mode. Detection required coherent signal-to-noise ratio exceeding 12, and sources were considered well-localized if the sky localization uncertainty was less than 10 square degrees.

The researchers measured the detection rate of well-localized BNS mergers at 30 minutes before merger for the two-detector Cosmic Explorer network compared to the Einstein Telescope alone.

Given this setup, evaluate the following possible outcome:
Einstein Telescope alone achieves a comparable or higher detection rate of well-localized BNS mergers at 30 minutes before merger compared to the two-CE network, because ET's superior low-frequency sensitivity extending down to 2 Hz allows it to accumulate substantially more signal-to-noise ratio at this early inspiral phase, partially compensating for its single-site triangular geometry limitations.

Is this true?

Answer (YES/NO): YES